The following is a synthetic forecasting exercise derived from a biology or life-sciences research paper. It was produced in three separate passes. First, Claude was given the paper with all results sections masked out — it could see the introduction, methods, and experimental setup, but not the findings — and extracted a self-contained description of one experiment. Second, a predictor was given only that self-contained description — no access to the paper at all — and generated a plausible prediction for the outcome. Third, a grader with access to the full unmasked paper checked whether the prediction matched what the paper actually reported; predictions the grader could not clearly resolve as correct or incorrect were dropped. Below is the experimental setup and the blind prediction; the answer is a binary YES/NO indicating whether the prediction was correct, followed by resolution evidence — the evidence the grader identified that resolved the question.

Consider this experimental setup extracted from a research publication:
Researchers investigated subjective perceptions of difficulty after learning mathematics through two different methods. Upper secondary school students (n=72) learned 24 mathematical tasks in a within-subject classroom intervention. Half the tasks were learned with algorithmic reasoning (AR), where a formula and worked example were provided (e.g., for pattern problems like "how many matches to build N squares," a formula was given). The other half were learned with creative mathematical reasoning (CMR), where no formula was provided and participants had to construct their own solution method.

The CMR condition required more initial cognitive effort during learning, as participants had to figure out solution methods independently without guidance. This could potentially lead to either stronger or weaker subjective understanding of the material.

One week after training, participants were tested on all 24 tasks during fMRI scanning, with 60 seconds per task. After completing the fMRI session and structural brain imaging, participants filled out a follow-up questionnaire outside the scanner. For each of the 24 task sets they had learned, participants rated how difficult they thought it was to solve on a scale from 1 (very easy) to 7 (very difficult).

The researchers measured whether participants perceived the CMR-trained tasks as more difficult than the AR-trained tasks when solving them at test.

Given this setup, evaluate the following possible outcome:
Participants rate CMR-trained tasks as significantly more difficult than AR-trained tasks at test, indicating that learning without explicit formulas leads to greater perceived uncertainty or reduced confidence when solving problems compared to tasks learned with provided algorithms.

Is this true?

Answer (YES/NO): NO